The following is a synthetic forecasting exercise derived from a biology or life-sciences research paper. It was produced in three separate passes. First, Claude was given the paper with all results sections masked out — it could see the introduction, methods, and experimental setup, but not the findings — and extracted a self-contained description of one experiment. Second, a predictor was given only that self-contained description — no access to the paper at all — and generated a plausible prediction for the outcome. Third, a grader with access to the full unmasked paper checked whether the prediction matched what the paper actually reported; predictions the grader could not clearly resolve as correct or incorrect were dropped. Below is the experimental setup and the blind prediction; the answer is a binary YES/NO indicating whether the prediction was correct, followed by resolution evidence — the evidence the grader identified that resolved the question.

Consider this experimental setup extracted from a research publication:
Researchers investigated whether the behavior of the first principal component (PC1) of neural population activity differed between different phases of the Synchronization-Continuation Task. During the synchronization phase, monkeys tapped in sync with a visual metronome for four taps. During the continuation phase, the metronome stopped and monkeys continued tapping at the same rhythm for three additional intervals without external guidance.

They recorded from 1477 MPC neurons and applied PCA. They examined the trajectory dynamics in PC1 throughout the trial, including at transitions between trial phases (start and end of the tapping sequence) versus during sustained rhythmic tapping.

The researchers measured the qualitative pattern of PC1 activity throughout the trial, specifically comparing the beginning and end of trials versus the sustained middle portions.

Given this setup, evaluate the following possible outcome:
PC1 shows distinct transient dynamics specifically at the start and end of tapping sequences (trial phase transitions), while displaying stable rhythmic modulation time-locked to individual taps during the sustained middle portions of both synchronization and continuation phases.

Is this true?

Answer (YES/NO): NO